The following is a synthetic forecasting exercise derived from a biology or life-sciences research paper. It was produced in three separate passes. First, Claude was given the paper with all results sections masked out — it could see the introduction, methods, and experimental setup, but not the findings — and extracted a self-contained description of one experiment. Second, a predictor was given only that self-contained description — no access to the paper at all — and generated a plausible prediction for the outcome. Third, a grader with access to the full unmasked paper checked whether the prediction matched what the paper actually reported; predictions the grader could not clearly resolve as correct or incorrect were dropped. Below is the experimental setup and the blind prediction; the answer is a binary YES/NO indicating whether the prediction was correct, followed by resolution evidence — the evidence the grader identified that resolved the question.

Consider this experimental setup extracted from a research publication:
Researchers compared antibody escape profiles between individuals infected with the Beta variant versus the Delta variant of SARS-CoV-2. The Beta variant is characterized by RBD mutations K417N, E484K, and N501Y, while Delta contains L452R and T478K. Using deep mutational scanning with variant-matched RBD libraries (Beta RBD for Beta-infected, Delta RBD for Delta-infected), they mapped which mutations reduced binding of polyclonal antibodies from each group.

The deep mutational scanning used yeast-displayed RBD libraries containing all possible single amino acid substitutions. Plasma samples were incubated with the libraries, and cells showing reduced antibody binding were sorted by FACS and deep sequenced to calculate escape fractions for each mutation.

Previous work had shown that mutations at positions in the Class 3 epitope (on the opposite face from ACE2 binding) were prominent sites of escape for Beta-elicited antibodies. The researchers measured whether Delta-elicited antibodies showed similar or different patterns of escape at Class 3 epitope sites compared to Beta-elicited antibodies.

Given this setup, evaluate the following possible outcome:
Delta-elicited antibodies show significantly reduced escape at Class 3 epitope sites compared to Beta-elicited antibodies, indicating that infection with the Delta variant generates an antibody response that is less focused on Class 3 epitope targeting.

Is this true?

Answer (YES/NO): YES